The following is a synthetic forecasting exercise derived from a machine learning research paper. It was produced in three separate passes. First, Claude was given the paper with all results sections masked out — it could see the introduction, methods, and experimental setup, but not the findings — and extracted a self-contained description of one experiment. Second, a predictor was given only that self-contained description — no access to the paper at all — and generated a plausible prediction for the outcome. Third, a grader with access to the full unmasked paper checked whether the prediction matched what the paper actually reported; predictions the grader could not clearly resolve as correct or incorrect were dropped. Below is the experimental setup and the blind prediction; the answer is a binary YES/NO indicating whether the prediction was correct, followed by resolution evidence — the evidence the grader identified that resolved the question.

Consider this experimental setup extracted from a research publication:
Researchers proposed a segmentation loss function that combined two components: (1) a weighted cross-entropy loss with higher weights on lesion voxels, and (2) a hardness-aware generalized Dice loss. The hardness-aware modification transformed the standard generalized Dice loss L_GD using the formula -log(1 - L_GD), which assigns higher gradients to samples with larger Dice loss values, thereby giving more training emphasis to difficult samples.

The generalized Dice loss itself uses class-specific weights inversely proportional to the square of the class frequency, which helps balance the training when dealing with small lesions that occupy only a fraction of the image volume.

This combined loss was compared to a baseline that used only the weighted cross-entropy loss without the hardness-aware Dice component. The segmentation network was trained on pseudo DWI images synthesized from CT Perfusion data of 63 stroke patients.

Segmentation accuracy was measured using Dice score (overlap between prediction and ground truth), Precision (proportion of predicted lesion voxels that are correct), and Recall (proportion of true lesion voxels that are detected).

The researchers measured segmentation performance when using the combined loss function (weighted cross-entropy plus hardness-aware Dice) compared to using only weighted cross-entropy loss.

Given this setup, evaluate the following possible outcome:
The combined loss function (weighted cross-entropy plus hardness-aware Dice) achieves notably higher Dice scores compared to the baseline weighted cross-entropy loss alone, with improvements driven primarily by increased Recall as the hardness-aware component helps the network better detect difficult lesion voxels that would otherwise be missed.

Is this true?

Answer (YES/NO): YES